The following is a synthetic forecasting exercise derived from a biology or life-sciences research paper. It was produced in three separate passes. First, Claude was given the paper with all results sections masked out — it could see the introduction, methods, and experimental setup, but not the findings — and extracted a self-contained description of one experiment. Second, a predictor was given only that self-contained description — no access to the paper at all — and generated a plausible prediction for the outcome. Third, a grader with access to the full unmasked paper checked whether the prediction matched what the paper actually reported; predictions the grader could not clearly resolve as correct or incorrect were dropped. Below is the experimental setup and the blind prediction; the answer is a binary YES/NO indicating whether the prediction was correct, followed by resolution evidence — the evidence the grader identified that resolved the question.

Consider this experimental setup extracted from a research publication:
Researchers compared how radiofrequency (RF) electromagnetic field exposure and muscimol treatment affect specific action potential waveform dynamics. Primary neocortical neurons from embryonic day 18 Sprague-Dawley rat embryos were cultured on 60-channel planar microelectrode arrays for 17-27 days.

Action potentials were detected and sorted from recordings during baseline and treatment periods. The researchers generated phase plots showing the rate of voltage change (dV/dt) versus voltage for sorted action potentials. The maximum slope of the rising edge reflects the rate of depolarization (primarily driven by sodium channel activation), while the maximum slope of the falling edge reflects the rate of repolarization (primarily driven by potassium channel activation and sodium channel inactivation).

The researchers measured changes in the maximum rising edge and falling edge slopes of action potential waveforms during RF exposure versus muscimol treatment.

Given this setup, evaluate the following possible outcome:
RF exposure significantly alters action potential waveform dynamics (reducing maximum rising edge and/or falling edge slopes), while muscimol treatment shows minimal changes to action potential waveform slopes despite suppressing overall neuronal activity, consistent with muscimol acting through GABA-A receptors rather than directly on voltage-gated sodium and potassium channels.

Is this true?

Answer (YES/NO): NO